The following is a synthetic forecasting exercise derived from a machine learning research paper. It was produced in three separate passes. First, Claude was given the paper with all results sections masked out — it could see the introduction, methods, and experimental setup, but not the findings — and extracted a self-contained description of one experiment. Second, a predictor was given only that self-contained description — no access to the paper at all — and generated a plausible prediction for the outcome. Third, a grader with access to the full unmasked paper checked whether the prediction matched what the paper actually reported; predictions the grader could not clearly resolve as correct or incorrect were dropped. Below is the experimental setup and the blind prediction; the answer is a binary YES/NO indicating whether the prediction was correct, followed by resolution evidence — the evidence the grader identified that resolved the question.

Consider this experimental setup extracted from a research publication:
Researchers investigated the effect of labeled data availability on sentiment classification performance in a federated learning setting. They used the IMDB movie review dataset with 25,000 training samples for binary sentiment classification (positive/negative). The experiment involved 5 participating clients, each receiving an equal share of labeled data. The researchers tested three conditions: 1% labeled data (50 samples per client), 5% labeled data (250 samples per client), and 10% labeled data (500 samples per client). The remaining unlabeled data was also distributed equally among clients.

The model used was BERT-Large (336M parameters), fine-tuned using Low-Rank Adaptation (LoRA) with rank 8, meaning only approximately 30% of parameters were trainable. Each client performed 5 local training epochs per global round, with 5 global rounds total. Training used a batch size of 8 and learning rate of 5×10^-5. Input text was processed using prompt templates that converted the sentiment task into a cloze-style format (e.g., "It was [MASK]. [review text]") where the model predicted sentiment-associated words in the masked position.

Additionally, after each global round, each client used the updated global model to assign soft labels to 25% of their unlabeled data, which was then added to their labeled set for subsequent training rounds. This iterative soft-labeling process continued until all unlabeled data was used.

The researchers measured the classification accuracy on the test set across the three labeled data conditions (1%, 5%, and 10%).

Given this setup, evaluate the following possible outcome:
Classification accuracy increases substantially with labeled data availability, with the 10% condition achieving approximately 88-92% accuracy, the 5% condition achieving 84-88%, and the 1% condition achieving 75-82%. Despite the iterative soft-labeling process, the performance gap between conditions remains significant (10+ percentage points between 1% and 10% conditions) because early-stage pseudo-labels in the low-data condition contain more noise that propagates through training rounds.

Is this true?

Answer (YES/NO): NO